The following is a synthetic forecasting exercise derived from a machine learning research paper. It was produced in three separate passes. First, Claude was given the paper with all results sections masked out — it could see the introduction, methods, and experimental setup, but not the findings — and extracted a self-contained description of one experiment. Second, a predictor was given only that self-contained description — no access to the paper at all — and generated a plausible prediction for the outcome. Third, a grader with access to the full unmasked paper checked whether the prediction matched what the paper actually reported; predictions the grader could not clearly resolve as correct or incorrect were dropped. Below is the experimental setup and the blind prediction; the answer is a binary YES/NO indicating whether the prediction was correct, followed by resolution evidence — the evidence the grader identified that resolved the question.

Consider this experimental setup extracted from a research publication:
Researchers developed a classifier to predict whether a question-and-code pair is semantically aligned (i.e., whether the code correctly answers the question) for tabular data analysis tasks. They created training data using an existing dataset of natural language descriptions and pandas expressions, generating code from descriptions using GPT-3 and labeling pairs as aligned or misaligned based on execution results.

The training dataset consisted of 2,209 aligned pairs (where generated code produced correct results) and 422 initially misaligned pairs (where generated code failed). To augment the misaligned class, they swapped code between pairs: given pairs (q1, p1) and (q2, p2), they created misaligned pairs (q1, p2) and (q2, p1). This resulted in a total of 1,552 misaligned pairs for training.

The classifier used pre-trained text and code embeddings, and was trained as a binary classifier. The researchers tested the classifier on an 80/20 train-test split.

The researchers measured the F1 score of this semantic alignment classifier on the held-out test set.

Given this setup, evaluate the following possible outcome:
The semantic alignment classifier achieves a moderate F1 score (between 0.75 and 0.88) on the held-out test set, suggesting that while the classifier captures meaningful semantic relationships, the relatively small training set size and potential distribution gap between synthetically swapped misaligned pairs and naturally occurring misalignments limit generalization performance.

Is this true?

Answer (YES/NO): NO